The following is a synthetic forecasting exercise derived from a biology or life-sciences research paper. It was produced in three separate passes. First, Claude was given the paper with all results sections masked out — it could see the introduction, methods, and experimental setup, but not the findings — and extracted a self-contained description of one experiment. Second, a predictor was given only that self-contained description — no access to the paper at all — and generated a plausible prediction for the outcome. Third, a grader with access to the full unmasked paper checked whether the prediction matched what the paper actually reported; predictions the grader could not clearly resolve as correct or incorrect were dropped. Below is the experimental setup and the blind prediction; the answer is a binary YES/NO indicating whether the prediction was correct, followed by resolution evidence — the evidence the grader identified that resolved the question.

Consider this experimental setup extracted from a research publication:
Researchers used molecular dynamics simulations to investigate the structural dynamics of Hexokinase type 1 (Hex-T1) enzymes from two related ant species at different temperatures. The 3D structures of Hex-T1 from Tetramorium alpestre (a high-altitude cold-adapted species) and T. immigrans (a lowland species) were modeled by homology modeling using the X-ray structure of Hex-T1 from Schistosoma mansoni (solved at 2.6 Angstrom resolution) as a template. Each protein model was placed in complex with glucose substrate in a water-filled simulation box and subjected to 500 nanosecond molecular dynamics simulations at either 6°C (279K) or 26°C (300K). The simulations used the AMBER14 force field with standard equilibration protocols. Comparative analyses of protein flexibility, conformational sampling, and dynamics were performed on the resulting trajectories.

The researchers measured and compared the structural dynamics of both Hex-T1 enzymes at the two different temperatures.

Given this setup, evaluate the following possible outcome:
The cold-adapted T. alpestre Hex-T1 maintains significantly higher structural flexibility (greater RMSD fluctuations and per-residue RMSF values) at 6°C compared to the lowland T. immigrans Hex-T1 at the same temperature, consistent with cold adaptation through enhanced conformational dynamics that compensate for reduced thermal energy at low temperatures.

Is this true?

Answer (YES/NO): NO